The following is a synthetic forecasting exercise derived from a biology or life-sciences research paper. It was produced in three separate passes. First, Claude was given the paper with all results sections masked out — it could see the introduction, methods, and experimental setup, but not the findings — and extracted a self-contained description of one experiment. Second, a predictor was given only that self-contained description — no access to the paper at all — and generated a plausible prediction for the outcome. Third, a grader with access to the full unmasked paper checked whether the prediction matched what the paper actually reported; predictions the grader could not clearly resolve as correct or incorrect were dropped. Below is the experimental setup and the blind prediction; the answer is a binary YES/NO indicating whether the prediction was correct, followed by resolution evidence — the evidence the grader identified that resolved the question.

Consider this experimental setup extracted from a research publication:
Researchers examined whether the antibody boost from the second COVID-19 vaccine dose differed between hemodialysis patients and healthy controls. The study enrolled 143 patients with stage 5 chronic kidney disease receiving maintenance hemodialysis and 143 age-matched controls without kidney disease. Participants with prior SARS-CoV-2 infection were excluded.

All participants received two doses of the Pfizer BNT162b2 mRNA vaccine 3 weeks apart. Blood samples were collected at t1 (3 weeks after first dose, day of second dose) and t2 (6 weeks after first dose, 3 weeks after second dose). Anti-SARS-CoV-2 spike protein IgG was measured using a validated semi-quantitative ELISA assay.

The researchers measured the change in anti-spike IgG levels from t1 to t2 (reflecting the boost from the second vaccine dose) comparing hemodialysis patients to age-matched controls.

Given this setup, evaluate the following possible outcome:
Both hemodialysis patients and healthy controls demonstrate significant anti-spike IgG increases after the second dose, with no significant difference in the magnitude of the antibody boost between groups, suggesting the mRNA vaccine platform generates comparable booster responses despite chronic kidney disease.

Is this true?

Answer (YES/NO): NO